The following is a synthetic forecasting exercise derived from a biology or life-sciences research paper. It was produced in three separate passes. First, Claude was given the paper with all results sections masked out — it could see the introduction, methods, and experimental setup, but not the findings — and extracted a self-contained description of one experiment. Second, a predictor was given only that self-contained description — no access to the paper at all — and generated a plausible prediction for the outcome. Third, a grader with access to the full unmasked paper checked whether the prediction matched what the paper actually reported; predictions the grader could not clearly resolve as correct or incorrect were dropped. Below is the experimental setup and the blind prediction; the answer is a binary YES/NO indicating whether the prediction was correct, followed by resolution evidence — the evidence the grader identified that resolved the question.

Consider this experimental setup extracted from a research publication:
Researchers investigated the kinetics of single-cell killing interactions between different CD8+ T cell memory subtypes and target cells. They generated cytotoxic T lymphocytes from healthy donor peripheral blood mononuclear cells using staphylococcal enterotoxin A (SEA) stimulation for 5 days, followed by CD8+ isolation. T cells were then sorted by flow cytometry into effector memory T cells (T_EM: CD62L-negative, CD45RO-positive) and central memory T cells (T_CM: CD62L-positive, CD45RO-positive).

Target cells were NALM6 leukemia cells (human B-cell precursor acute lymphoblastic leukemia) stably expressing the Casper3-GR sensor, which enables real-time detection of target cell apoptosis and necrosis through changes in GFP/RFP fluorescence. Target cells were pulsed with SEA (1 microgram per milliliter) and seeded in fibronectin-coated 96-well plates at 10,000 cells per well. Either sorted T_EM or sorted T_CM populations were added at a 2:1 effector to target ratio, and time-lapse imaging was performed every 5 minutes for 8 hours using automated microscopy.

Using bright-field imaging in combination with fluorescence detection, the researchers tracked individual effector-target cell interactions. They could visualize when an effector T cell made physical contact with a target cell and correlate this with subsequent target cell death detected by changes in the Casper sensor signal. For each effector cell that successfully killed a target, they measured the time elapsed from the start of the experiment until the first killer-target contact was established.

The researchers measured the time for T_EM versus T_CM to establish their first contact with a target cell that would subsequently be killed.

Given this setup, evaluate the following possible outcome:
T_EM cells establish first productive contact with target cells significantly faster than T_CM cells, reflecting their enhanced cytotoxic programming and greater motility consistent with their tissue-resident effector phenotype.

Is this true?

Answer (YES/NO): NO